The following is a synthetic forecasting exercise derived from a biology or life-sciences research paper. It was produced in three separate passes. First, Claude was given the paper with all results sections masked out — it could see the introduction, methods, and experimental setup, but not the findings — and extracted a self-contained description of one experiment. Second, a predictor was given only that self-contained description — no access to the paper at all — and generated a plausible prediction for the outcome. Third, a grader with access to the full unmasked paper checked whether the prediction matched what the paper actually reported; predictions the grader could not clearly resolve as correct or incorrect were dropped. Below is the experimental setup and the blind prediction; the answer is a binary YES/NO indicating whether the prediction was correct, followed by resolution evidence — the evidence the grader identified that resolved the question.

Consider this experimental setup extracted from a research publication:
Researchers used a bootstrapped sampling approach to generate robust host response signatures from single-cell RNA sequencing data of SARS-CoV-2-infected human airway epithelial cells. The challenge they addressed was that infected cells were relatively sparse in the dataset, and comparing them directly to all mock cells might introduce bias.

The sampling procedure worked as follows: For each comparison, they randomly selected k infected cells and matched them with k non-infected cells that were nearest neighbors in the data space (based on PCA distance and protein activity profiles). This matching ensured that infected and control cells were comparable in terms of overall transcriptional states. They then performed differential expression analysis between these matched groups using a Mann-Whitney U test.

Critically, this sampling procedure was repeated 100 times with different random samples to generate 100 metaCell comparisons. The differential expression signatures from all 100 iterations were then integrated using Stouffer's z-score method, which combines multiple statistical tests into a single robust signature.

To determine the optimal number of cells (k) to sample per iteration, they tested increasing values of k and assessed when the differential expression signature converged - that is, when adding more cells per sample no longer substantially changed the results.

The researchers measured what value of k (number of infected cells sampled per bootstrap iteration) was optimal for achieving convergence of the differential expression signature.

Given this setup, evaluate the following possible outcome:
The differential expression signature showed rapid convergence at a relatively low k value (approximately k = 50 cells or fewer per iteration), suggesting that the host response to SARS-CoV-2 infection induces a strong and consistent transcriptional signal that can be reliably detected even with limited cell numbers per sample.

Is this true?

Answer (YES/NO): YES